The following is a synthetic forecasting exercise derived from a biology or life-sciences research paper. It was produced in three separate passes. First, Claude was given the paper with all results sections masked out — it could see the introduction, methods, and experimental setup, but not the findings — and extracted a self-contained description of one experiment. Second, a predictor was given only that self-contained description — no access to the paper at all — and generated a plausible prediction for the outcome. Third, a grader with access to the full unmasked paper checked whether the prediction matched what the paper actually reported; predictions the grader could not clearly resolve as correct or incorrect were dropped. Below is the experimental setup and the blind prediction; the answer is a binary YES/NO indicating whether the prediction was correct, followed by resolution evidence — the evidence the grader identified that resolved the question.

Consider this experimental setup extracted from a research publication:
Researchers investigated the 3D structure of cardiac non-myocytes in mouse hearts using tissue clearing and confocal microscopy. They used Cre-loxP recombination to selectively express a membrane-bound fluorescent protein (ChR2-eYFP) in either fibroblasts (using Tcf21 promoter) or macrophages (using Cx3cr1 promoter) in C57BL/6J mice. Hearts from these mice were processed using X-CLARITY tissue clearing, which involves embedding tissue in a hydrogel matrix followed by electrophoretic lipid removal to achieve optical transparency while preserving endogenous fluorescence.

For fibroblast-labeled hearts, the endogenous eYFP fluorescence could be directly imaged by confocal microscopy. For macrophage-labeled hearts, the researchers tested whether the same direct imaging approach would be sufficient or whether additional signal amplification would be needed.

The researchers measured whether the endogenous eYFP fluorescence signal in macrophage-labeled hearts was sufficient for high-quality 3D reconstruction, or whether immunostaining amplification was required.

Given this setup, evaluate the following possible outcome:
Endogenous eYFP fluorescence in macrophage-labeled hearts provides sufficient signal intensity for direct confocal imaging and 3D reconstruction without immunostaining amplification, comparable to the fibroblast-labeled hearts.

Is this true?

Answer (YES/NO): NO